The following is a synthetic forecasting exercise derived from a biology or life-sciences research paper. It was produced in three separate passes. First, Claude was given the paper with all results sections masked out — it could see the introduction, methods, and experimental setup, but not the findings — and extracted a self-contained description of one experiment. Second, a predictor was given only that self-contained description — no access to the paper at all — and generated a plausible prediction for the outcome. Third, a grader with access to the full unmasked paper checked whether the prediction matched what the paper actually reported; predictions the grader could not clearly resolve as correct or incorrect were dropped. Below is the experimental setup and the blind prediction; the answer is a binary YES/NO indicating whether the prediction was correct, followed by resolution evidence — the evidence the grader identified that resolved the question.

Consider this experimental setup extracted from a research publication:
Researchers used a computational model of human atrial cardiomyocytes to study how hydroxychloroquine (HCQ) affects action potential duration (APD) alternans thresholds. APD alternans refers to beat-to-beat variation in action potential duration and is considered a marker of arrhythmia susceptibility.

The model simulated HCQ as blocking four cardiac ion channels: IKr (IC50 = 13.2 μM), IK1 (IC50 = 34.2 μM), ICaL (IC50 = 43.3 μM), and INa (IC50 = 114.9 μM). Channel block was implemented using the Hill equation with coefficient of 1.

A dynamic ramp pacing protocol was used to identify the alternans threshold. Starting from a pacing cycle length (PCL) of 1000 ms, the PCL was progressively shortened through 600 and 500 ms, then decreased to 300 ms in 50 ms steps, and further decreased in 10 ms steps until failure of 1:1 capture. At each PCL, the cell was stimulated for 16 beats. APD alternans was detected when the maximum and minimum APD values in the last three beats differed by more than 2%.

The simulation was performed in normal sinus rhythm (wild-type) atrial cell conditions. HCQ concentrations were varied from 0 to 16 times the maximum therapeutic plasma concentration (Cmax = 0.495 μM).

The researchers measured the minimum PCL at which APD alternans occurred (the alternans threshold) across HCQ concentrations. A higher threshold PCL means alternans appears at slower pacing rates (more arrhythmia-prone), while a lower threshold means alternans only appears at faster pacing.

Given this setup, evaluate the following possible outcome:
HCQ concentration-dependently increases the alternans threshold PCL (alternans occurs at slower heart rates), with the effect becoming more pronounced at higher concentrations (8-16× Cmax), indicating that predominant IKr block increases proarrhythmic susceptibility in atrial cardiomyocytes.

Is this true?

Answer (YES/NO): NO